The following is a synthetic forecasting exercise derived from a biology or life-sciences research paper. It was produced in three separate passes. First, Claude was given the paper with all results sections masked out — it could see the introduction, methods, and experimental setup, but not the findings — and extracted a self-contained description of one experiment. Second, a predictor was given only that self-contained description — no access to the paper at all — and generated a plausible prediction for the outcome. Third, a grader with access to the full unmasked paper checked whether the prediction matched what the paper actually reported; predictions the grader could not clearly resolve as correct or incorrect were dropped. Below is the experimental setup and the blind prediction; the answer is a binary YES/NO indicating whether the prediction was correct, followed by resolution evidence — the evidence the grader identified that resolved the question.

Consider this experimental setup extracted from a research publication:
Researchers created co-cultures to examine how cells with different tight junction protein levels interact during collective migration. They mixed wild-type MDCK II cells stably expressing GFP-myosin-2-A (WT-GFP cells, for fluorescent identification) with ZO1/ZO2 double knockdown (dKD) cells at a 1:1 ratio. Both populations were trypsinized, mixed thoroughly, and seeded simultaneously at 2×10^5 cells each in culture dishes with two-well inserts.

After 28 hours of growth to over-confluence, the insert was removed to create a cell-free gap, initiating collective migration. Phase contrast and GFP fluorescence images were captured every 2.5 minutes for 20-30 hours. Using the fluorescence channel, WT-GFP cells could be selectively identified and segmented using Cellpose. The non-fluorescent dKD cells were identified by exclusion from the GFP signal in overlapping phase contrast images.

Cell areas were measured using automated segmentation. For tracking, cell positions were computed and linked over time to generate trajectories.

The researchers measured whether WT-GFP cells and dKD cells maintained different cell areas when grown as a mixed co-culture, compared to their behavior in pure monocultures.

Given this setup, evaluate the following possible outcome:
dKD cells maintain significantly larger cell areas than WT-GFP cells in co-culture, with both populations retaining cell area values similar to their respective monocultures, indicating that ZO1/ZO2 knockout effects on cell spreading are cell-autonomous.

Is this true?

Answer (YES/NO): NO